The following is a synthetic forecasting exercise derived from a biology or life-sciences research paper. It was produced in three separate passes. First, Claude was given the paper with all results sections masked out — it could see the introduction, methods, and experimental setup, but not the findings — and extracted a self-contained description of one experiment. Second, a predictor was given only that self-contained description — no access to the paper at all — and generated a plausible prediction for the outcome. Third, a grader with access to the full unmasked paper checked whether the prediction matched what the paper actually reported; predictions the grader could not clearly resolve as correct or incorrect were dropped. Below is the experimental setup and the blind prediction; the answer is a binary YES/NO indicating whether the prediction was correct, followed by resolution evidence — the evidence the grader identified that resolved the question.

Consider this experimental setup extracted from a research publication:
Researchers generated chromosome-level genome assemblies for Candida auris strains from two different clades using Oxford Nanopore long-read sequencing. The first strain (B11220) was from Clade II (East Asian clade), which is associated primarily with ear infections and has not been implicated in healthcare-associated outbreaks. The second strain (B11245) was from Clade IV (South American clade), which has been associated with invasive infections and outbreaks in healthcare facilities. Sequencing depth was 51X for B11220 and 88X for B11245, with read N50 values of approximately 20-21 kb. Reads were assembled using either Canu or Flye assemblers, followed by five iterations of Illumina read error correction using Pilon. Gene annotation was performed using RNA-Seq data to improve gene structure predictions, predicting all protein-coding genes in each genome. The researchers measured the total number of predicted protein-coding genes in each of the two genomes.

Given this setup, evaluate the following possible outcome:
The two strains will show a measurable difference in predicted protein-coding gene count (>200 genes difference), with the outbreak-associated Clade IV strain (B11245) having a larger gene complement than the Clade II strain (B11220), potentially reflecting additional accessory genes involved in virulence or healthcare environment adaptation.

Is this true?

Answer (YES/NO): NO